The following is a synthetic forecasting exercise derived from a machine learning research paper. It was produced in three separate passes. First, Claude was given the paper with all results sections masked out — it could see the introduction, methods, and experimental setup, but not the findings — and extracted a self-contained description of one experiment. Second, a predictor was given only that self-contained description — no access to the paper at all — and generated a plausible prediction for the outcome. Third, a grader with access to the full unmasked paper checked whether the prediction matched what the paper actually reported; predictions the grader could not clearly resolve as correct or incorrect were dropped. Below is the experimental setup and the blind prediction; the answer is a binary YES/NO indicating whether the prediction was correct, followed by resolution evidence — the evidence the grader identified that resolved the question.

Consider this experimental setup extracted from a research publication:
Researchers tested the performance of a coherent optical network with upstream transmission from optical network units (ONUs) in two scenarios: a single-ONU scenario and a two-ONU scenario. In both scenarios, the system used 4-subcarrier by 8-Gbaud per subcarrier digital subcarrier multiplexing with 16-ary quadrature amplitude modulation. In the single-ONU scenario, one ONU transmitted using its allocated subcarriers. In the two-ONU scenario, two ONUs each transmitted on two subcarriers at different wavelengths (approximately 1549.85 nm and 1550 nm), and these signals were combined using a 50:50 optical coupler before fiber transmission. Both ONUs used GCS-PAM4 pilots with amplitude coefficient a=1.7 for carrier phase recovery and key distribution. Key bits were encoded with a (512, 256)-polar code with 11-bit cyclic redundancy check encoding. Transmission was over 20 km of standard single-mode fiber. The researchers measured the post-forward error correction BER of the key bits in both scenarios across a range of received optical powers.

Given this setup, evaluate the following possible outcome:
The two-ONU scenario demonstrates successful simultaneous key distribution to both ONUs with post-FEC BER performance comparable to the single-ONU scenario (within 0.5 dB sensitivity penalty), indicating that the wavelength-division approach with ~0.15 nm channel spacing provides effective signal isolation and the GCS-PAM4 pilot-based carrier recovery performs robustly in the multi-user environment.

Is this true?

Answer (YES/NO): NO